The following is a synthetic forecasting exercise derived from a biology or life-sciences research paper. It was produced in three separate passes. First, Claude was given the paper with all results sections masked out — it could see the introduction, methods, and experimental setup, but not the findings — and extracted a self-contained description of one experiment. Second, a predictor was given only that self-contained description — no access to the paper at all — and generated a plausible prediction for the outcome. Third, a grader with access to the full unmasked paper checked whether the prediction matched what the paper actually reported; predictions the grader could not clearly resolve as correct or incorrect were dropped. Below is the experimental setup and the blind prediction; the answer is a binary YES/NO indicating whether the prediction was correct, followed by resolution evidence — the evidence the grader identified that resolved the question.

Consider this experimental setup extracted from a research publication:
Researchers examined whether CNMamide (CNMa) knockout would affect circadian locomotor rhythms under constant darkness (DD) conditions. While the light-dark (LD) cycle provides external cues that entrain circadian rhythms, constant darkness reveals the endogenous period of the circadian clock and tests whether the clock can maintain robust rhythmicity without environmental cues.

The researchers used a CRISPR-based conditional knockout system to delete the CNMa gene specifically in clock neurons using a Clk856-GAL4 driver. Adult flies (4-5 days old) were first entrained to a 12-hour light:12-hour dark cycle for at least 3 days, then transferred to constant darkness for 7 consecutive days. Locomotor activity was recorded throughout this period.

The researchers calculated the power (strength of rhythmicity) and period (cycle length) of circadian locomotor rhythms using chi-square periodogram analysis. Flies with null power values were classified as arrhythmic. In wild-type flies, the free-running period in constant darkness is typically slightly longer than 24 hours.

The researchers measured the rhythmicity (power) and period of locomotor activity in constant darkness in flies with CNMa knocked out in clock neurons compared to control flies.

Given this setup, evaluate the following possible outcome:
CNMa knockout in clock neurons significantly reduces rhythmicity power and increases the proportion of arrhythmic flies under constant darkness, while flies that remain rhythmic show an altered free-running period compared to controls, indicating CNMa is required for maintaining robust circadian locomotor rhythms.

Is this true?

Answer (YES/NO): NO